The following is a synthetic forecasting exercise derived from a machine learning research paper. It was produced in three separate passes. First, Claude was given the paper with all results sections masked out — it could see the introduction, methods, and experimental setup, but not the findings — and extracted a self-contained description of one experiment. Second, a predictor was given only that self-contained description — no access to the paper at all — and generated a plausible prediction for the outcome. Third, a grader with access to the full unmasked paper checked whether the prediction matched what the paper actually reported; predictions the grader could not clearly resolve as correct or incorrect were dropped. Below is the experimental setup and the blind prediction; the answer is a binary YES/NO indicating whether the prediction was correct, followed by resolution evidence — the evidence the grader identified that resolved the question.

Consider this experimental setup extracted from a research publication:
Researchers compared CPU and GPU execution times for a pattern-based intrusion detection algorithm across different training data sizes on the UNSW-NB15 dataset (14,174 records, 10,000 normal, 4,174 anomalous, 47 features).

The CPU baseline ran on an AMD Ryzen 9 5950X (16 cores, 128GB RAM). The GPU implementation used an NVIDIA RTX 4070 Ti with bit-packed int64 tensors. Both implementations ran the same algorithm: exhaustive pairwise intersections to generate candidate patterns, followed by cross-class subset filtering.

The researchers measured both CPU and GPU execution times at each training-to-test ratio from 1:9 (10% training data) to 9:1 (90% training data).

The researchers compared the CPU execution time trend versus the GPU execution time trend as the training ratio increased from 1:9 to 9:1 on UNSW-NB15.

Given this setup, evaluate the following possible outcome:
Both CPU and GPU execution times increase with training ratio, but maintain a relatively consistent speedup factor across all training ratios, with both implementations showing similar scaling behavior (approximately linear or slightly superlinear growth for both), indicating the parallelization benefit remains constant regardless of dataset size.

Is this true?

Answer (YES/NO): NO